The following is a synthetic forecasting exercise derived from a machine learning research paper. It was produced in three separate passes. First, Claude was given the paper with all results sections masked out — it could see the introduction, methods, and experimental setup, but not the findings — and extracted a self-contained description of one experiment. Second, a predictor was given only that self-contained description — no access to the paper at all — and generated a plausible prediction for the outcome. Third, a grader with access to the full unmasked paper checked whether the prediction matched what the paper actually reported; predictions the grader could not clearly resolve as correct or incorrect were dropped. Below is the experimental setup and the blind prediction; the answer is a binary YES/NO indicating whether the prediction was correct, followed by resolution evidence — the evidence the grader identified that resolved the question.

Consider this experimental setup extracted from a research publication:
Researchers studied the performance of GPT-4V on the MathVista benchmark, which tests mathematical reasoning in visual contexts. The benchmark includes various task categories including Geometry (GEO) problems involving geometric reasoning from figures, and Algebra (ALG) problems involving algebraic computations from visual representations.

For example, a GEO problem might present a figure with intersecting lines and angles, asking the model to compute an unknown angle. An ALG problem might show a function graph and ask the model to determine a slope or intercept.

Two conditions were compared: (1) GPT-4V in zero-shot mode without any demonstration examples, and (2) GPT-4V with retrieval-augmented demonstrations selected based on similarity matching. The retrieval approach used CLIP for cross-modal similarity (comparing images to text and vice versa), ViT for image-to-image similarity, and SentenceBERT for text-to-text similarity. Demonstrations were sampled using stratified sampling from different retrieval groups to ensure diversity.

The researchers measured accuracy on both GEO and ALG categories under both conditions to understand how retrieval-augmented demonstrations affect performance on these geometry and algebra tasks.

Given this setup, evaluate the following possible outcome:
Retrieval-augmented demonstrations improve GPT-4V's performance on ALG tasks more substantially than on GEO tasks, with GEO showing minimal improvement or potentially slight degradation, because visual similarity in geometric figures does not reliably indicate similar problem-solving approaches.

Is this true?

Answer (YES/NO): NO